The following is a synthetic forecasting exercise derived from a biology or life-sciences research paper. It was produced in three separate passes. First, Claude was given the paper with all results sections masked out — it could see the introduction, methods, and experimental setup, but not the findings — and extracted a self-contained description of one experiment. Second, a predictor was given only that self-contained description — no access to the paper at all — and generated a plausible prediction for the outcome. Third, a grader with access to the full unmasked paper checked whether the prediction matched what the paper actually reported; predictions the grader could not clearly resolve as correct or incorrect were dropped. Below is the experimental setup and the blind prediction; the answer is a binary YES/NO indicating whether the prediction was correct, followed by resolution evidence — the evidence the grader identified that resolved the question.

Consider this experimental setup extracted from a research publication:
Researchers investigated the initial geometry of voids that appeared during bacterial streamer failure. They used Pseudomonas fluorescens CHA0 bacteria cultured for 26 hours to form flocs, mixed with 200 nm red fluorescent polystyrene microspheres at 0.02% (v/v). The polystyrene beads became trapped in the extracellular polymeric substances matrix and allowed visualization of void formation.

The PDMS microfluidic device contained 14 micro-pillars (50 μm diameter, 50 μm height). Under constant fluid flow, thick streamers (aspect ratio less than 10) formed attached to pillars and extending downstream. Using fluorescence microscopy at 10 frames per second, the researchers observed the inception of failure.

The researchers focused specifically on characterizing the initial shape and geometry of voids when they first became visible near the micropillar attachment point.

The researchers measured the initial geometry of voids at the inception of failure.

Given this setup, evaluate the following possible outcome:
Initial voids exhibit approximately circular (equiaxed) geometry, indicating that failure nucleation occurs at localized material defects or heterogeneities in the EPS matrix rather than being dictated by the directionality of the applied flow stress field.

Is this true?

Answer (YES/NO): YES